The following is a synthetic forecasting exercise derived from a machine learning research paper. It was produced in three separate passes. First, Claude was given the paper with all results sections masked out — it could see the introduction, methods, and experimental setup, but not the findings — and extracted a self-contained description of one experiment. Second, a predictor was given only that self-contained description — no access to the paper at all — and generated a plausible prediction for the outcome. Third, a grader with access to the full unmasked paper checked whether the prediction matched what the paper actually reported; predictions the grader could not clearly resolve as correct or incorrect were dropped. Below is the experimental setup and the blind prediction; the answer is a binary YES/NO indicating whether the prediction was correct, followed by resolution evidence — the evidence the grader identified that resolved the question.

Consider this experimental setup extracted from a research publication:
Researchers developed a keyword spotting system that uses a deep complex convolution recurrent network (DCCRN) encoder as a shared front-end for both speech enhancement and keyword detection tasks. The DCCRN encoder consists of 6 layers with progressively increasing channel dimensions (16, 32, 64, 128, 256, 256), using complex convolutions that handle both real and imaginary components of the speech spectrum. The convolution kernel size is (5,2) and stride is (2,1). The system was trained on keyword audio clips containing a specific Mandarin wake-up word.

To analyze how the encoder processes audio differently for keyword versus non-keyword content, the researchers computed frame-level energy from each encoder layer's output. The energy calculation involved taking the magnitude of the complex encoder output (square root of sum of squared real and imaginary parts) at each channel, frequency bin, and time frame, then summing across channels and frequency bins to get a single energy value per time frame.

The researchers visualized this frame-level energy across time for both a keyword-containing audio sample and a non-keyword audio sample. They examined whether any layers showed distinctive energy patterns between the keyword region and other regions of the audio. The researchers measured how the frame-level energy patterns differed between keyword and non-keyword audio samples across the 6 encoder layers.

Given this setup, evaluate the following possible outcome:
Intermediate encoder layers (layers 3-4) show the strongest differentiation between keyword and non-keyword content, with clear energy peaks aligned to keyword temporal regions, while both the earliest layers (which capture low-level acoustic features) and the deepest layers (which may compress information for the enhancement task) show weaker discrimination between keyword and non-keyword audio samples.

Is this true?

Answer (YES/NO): NO